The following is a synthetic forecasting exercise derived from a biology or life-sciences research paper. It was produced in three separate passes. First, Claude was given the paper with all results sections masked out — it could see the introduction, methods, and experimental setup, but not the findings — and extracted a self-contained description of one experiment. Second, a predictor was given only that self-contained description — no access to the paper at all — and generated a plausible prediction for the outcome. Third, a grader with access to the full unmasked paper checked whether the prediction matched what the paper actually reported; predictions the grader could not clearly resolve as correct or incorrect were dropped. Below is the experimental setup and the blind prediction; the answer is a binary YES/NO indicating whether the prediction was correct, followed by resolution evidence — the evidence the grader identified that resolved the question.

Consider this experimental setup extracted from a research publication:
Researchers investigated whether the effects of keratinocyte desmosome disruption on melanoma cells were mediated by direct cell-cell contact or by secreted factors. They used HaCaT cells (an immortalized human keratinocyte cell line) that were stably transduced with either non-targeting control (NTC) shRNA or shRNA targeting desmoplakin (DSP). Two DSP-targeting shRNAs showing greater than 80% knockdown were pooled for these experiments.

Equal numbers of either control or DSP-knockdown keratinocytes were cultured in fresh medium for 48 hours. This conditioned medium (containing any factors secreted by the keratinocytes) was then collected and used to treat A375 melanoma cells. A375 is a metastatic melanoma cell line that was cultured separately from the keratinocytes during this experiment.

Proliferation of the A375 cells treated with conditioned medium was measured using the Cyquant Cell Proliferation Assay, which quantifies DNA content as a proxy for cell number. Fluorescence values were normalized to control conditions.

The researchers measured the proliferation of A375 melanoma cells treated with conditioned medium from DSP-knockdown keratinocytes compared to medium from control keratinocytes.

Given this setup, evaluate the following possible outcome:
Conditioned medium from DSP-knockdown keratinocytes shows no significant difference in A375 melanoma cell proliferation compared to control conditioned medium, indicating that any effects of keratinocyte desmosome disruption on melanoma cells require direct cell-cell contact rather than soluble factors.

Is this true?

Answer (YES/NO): NO